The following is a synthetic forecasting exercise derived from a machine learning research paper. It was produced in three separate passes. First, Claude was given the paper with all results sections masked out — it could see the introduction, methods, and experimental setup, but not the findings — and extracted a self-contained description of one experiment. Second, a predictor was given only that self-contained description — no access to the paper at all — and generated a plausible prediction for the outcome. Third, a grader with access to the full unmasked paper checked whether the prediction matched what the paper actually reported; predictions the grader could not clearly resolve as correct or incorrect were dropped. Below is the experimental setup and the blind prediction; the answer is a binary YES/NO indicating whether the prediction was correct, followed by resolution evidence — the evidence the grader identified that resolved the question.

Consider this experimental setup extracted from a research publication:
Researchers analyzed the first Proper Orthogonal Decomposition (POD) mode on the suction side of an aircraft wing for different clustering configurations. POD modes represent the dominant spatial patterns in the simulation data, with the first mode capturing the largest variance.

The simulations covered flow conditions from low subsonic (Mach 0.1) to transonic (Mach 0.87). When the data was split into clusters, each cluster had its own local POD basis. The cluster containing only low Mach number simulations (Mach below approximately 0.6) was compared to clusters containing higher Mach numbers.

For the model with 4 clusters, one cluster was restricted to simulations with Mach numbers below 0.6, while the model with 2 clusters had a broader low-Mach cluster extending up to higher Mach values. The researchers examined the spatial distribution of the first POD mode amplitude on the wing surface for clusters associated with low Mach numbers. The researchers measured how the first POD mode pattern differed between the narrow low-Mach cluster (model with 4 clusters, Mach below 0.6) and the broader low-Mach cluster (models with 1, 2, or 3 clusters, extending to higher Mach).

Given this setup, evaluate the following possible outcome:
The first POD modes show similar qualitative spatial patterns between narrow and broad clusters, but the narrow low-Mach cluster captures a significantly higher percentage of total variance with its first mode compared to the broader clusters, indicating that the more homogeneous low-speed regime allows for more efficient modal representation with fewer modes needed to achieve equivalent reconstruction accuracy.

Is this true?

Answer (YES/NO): NO